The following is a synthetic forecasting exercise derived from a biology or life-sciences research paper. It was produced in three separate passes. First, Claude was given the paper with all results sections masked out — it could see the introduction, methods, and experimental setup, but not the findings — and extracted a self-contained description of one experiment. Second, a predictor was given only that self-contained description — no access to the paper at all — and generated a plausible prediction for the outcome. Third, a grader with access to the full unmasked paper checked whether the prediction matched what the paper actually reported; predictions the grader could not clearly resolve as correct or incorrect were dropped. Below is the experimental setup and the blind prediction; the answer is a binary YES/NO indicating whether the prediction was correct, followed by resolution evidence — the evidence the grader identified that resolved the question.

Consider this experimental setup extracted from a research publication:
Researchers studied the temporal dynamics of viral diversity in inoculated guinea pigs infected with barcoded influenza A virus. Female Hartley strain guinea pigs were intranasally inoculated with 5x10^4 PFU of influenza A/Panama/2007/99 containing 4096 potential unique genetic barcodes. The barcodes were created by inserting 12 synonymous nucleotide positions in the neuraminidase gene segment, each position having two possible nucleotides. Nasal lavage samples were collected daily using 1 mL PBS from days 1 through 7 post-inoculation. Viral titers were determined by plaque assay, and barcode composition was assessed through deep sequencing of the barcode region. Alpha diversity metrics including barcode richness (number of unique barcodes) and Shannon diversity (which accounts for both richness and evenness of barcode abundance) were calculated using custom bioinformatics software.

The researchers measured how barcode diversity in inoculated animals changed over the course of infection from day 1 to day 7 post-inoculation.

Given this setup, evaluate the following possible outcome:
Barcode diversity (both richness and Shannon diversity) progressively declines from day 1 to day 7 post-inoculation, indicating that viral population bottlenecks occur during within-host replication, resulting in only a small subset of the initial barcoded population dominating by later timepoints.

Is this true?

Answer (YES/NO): NO